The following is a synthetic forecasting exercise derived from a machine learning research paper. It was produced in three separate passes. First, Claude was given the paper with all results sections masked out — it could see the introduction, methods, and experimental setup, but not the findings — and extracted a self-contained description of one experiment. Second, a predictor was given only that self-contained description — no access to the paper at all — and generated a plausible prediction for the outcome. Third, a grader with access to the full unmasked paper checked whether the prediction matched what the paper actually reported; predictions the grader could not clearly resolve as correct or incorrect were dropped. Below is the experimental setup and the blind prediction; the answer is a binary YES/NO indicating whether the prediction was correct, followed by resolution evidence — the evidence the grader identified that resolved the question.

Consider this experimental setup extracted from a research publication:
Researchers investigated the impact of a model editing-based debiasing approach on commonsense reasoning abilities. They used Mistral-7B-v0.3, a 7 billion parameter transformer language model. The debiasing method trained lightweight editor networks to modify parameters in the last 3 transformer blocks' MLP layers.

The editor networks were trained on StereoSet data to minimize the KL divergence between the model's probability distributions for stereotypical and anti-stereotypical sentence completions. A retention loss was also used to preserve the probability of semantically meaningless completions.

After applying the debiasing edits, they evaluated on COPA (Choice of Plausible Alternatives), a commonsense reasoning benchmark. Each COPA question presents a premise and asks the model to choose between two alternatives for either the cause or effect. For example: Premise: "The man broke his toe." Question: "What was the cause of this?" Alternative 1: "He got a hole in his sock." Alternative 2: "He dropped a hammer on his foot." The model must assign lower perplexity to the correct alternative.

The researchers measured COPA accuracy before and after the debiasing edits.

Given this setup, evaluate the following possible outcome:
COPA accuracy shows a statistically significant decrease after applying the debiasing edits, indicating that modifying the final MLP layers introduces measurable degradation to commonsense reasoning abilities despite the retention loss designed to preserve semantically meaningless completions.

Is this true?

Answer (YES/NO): NO